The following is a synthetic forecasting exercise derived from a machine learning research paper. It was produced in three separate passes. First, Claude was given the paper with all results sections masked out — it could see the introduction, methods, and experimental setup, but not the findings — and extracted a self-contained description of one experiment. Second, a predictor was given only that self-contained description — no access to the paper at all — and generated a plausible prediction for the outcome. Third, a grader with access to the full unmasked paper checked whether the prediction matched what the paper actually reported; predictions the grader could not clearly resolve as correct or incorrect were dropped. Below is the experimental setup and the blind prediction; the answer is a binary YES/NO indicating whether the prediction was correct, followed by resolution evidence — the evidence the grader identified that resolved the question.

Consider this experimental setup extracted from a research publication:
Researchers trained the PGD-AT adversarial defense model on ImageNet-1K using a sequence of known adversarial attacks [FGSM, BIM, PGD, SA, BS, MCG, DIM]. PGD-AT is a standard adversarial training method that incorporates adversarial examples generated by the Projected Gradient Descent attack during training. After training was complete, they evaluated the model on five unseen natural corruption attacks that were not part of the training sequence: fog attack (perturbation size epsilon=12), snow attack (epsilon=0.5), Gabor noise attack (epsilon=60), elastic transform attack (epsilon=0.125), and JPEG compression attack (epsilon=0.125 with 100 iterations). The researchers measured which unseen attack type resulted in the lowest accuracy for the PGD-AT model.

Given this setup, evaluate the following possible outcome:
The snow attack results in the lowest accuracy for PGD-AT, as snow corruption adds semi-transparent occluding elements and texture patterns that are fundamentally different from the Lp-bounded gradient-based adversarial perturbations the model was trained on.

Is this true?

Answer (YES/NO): YES